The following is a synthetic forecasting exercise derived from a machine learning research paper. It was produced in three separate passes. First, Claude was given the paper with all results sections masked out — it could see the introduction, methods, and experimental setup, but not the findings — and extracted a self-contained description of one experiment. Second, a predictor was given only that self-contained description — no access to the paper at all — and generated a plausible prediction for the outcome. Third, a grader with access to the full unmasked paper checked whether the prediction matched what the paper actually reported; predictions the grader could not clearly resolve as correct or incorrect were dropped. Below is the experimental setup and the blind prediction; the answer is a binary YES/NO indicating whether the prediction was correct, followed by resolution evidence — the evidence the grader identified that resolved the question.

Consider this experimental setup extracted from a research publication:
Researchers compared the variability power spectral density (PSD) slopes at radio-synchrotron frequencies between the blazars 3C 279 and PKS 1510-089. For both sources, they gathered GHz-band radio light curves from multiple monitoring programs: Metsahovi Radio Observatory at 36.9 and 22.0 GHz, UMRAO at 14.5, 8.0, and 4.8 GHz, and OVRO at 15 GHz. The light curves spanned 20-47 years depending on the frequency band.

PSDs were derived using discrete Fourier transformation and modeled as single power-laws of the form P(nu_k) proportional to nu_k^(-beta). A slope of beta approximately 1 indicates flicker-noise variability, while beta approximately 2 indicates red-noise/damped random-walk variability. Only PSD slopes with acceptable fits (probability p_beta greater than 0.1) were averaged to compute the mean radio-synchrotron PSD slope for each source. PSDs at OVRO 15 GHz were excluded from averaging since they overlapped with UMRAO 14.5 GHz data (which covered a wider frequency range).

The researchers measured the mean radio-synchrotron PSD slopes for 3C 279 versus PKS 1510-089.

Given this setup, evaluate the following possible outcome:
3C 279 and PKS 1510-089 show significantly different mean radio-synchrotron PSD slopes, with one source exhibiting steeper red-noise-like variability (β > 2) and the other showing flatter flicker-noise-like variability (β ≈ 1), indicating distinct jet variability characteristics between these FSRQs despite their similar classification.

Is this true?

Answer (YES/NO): NO